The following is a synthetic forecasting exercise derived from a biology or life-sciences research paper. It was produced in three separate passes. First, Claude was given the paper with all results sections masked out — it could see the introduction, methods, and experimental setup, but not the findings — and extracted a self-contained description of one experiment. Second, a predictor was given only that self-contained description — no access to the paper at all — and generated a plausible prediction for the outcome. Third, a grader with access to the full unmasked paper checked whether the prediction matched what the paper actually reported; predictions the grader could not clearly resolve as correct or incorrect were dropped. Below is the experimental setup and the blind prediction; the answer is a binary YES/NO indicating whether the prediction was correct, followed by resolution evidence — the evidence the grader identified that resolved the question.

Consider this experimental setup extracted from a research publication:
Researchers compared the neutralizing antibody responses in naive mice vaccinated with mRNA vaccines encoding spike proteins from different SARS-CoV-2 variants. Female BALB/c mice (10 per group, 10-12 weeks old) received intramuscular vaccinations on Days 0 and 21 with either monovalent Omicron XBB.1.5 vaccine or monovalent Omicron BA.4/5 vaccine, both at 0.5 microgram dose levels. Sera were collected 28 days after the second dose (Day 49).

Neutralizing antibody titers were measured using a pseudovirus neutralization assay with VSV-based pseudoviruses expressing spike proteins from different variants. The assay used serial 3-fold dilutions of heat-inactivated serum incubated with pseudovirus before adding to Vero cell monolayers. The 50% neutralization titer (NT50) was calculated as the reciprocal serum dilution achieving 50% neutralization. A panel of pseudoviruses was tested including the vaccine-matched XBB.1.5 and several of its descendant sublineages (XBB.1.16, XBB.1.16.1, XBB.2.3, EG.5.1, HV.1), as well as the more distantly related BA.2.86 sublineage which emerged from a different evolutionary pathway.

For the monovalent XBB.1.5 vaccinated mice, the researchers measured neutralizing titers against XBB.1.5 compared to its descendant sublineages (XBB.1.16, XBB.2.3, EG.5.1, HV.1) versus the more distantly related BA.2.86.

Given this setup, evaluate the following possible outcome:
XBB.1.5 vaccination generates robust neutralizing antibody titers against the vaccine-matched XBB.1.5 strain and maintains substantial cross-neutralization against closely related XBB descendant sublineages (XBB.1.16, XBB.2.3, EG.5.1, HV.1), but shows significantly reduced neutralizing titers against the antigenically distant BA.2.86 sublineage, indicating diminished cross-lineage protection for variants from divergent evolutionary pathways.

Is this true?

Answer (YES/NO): YES